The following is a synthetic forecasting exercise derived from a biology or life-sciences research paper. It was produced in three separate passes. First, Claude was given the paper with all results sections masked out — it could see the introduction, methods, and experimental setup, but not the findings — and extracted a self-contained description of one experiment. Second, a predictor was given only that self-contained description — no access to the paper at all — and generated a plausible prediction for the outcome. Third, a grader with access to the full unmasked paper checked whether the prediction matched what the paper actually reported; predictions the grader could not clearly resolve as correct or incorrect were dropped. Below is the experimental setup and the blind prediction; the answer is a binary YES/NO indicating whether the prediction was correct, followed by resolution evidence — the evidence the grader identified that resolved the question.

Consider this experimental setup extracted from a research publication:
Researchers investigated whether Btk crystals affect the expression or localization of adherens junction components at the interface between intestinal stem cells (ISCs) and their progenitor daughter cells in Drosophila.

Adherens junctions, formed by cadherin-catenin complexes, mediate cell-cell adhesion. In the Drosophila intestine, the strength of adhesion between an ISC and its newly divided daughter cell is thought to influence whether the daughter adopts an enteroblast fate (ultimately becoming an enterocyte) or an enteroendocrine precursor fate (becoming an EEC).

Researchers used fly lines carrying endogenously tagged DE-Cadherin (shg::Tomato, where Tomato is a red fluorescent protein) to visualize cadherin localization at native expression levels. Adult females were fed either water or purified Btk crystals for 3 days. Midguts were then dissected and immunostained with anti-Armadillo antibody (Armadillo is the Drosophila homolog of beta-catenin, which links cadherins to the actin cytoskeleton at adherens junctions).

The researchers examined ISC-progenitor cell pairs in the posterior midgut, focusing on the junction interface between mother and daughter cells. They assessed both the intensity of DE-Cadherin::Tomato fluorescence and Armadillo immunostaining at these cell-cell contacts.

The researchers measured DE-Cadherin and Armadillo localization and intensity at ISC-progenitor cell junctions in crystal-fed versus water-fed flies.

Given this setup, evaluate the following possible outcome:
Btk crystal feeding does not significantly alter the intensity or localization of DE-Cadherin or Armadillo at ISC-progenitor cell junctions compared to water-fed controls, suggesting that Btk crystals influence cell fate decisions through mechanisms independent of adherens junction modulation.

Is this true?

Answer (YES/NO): NO